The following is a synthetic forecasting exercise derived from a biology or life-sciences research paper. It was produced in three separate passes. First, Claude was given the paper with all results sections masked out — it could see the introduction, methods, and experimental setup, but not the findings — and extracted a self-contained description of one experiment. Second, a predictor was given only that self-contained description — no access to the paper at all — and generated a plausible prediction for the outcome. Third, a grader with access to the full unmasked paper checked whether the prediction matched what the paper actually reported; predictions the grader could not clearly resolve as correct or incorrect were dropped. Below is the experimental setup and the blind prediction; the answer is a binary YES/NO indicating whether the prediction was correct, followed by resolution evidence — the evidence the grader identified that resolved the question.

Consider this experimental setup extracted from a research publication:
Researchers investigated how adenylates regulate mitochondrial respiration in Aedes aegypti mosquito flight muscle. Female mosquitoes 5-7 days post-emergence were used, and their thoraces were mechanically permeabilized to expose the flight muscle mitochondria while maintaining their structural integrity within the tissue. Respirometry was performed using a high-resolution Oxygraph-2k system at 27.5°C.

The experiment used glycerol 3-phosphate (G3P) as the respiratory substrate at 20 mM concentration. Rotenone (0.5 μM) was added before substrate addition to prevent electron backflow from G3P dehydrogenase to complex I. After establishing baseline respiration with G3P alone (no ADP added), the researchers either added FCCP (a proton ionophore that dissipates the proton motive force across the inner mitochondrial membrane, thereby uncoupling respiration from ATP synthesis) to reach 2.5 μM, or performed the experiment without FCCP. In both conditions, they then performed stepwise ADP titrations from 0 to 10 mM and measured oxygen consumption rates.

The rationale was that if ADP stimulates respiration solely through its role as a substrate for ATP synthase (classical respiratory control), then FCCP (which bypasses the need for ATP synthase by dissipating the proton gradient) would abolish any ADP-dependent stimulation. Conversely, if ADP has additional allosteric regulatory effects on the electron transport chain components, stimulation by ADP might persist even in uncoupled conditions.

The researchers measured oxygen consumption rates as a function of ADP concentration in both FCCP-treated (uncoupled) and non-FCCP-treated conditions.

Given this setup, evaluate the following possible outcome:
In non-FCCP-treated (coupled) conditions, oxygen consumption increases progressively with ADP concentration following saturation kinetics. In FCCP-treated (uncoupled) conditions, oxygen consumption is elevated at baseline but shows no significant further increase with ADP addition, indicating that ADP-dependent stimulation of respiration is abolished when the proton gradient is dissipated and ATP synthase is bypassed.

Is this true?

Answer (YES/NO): NO